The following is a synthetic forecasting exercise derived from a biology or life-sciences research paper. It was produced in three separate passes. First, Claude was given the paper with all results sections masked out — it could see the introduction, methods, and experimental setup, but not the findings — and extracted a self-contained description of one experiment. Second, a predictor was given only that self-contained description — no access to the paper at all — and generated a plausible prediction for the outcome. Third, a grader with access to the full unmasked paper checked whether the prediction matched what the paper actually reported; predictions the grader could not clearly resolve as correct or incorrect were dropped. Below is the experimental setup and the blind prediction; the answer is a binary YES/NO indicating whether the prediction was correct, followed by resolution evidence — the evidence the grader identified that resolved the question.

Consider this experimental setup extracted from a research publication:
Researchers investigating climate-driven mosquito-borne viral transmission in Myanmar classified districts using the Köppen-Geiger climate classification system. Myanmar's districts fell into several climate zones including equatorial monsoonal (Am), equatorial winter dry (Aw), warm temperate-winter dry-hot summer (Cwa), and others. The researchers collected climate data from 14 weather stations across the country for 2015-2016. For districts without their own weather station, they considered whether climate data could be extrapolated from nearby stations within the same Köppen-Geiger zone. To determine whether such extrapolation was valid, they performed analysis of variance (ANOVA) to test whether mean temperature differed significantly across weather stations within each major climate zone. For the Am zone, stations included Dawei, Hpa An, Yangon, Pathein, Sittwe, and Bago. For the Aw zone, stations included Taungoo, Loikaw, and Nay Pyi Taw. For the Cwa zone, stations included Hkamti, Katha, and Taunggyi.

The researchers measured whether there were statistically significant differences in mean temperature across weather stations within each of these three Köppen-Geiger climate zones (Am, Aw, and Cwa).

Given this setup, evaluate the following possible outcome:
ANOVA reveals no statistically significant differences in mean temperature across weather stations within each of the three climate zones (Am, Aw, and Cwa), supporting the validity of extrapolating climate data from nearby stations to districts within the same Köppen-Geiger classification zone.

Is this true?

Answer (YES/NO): NO